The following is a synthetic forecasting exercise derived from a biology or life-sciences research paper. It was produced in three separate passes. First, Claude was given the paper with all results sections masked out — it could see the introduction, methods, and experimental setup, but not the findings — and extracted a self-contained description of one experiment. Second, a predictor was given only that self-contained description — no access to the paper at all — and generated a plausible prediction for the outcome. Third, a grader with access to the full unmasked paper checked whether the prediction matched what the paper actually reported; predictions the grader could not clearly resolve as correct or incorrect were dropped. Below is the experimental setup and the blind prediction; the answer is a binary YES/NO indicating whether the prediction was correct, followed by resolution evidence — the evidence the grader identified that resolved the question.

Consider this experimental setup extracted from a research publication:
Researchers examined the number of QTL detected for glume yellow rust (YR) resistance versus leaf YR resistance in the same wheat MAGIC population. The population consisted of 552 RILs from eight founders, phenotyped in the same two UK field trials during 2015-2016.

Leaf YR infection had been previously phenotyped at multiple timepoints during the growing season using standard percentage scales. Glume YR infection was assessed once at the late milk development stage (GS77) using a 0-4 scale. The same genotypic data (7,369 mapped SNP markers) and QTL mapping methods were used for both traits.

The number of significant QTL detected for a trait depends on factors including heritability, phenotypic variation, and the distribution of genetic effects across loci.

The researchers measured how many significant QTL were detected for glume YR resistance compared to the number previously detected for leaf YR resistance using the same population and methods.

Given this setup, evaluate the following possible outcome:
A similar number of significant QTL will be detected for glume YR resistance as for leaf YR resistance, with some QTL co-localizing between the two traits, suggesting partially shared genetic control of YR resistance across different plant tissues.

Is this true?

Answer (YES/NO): NO